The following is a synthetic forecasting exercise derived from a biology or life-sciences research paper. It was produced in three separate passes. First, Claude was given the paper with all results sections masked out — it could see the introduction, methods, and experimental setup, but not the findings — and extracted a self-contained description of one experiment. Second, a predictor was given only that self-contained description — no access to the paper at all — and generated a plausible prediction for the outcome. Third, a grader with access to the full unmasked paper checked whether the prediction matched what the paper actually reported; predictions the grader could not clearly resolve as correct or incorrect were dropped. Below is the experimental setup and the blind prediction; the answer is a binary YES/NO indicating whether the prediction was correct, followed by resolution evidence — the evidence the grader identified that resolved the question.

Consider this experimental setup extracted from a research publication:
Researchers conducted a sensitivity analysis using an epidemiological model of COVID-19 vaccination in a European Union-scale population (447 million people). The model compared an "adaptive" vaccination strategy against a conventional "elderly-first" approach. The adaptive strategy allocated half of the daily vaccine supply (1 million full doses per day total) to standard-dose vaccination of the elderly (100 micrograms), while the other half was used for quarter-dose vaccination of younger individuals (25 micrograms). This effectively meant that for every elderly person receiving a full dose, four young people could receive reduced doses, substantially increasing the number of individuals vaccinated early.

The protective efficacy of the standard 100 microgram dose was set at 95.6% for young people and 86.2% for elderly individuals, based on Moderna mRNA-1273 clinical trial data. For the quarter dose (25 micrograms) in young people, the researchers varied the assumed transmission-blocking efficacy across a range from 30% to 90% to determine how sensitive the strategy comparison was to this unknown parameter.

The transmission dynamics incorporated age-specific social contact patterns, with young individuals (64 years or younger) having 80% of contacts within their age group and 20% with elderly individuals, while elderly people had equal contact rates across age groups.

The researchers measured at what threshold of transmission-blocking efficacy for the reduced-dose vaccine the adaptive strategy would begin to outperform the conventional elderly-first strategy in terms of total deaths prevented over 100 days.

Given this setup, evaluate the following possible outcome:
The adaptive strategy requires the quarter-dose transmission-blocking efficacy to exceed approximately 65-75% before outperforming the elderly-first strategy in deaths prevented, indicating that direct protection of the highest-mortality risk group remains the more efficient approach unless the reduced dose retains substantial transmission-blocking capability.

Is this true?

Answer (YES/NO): NO